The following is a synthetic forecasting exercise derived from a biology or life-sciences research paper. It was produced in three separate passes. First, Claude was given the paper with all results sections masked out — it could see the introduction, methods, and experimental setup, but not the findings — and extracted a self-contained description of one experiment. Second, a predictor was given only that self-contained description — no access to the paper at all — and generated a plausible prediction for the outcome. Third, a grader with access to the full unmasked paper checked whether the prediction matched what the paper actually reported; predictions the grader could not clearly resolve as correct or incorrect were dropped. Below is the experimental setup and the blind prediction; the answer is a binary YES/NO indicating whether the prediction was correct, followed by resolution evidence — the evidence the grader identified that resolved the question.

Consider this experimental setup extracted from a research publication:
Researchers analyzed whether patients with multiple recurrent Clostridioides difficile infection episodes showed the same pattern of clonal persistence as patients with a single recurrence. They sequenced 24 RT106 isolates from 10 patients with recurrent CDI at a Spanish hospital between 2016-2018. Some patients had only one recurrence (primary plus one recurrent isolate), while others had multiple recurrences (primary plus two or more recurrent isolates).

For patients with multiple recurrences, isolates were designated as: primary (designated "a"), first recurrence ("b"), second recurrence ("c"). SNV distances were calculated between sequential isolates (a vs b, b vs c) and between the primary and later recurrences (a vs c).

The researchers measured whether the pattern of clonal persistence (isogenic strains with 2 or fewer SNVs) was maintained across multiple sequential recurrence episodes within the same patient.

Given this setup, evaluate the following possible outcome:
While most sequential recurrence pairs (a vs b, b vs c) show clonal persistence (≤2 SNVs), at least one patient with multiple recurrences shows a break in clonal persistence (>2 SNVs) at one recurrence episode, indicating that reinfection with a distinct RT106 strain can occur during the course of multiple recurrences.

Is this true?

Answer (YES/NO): YES